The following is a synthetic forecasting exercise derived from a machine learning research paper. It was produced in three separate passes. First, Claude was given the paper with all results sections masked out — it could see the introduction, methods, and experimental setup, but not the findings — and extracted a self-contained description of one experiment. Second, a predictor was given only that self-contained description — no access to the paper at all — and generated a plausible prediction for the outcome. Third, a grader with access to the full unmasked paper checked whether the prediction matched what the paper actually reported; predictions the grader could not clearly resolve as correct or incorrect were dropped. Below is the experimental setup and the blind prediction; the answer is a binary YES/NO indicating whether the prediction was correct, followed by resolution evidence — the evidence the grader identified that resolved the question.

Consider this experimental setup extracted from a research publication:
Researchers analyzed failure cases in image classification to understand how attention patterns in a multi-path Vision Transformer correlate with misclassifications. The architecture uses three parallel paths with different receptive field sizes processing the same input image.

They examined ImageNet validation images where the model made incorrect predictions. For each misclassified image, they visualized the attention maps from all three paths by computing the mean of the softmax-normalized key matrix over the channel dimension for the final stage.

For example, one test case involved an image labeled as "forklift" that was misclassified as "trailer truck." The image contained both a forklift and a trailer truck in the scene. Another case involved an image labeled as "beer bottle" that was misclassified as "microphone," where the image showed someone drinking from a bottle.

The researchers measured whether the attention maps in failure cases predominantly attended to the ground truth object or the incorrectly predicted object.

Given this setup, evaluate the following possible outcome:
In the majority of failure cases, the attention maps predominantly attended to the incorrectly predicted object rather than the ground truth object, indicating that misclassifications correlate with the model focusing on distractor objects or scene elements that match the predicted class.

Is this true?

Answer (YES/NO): YES